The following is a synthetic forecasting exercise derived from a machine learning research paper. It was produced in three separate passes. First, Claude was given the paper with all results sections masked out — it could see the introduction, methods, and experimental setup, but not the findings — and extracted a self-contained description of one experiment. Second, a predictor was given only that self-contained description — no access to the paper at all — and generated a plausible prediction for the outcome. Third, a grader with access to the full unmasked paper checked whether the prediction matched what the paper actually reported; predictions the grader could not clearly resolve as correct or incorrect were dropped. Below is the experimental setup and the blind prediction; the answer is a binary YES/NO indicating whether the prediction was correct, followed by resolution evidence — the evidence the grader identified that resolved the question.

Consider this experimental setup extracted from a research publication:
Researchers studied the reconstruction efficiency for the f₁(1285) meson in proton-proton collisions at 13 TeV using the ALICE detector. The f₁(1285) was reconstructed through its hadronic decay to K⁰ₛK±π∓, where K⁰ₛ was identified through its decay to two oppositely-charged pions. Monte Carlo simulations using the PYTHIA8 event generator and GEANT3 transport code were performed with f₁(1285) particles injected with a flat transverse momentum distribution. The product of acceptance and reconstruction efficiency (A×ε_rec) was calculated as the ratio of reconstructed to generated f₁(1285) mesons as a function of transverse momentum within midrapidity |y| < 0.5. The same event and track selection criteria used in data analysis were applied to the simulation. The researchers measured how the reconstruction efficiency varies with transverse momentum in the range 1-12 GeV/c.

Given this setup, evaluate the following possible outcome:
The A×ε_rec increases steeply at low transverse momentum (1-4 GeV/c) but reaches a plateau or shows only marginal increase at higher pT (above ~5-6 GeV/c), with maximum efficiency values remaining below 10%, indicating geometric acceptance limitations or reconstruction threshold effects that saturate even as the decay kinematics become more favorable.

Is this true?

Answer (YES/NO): NO